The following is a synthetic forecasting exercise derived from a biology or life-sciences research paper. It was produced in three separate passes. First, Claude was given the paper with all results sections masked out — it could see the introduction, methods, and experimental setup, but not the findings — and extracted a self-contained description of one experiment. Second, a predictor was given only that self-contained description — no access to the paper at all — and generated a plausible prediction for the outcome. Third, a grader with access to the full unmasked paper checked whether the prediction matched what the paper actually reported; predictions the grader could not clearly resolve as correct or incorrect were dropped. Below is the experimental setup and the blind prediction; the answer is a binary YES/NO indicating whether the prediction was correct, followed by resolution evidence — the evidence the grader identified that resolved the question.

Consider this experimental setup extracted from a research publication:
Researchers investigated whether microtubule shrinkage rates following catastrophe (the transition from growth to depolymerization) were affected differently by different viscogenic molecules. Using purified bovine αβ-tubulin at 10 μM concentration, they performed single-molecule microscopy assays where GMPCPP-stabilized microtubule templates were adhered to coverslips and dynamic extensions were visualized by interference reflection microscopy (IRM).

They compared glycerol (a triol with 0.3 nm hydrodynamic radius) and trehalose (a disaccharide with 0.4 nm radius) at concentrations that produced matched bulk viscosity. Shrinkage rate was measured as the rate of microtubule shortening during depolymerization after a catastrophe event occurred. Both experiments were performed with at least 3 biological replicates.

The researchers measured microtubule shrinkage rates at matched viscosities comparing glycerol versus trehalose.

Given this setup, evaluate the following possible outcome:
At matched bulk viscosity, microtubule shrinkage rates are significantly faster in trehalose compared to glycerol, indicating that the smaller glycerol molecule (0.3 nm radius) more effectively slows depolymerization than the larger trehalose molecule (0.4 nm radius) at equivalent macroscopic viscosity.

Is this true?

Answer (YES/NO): NO